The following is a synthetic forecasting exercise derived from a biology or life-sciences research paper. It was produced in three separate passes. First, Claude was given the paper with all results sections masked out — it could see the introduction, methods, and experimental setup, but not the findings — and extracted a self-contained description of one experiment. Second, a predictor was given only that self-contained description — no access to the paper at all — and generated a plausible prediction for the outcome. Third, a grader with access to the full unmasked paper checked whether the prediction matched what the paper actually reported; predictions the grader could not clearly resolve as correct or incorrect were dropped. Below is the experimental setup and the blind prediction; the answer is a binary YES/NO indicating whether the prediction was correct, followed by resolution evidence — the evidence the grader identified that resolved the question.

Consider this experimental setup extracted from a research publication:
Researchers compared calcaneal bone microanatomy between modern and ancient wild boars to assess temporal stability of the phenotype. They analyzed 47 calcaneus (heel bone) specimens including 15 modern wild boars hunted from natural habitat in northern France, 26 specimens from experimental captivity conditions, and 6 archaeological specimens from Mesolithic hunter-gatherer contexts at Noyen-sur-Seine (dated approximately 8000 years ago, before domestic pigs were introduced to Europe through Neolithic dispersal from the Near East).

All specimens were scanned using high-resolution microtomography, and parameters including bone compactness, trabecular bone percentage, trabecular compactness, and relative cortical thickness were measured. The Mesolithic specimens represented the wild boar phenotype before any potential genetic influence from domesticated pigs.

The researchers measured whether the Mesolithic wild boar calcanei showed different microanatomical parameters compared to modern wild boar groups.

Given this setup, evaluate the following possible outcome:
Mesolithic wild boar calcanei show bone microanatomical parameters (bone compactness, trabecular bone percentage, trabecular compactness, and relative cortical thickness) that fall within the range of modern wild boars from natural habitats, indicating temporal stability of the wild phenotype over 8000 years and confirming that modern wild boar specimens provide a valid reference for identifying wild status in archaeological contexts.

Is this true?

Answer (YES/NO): NO